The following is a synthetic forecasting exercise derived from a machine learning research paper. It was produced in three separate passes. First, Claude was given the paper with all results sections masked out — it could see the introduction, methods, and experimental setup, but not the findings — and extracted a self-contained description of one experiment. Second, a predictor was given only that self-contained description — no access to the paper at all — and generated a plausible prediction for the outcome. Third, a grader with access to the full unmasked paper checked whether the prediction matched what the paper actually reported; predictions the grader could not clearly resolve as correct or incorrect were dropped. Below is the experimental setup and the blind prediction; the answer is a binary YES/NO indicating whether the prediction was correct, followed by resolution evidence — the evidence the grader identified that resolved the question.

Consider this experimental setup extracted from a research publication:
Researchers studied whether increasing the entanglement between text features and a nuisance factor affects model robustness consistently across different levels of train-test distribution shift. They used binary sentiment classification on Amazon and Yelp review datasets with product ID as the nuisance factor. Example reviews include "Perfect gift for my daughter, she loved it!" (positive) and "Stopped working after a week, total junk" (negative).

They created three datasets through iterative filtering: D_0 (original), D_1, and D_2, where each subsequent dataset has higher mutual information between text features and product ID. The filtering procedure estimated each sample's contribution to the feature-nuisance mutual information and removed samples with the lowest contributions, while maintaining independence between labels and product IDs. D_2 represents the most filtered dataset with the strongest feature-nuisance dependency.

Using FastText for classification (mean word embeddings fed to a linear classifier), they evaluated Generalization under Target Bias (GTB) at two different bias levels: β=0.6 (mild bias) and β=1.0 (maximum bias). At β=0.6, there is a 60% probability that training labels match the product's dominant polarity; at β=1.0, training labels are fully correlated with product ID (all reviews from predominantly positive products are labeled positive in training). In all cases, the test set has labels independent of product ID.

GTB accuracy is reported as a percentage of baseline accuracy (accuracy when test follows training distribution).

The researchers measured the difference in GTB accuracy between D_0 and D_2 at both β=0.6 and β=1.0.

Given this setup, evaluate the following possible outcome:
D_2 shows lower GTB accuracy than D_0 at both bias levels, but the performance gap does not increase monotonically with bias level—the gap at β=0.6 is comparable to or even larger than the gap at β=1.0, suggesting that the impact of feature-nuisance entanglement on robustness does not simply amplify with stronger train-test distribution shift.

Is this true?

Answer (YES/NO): NO